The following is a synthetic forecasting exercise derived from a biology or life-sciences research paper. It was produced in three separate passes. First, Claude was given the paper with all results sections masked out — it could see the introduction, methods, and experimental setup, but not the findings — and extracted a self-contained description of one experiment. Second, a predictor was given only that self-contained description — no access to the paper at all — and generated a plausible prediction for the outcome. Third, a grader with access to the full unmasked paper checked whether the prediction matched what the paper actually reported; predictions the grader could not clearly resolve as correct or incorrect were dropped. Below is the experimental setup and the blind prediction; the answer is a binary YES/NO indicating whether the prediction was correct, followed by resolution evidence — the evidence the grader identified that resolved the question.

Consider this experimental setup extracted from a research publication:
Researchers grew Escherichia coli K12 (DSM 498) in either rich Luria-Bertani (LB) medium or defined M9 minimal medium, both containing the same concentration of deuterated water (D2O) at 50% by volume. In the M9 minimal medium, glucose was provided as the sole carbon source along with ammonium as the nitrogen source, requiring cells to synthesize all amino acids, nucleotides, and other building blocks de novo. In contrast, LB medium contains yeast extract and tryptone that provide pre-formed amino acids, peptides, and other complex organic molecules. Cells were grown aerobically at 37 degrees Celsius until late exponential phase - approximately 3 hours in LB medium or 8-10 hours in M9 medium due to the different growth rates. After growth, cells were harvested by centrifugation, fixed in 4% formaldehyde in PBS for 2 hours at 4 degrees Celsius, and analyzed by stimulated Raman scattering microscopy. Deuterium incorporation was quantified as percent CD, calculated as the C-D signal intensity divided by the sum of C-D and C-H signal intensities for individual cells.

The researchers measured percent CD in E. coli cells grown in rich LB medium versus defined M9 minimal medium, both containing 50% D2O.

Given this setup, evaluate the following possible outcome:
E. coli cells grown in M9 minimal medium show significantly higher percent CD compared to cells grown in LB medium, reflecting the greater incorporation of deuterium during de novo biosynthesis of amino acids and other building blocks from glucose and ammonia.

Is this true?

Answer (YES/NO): YES